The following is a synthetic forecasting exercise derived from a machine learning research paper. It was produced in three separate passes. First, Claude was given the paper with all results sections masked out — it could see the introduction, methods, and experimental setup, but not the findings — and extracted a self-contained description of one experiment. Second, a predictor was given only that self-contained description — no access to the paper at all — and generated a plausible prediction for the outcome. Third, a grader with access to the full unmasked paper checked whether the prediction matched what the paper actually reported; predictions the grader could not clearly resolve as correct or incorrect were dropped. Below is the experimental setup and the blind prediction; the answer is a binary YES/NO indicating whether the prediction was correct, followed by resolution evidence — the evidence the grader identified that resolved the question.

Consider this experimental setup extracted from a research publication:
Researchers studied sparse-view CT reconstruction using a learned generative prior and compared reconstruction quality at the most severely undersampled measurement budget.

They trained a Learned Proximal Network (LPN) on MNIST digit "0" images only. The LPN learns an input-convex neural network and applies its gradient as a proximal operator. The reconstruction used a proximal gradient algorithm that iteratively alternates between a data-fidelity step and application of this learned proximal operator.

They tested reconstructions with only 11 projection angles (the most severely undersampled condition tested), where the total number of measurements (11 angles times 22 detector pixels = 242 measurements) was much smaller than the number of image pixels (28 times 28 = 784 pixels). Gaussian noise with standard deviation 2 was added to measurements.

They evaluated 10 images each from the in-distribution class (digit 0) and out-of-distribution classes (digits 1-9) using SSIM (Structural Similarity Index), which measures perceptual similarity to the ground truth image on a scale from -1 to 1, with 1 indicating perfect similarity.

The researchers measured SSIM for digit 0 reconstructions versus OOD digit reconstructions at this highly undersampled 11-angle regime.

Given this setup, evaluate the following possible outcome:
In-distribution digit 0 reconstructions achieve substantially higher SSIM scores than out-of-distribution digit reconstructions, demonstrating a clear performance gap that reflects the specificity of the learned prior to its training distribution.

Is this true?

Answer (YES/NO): YES